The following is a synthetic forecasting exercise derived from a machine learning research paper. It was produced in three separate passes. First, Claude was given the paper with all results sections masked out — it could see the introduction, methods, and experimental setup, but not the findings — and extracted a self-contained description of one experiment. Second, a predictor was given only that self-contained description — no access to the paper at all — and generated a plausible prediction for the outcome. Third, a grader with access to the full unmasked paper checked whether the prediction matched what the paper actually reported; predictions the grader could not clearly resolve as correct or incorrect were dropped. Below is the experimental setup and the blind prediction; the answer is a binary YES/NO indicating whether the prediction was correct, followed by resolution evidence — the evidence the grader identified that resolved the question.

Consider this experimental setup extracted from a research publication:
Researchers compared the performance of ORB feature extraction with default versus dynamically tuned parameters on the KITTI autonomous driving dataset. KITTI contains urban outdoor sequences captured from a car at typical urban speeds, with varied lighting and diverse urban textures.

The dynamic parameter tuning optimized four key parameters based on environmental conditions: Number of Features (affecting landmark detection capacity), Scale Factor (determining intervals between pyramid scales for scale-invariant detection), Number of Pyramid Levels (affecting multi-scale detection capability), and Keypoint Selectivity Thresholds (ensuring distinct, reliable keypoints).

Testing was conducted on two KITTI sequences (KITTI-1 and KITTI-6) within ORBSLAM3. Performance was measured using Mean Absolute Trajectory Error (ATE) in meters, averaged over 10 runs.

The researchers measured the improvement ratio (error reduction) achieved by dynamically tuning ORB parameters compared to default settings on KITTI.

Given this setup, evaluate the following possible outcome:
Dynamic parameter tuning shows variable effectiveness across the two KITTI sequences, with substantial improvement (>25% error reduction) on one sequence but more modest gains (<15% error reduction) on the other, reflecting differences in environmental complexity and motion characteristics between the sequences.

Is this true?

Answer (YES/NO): NO